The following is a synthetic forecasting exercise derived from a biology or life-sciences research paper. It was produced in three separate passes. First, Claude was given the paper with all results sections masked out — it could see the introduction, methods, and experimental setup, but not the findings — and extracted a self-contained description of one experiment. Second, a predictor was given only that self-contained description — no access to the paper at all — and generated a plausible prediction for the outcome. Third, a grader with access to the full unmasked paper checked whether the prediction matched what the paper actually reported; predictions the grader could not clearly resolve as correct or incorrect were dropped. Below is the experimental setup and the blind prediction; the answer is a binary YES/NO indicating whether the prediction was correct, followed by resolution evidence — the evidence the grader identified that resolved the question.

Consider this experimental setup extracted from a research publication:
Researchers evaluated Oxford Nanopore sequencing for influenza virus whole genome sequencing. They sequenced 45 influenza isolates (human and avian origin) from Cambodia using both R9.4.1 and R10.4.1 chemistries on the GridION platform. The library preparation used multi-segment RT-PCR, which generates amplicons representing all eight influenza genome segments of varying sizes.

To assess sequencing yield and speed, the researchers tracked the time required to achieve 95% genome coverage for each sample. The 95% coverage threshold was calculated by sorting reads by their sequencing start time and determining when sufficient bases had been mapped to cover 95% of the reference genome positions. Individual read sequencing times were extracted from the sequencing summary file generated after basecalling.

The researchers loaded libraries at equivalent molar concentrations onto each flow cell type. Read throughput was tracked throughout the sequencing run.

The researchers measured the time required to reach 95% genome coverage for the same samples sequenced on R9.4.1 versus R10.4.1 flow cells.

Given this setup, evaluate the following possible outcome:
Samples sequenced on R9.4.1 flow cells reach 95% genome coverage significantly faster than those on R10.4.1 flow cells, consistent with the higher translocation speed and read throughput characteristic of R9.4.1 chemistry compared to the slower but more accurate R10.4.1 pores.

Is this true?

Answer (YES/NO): NO